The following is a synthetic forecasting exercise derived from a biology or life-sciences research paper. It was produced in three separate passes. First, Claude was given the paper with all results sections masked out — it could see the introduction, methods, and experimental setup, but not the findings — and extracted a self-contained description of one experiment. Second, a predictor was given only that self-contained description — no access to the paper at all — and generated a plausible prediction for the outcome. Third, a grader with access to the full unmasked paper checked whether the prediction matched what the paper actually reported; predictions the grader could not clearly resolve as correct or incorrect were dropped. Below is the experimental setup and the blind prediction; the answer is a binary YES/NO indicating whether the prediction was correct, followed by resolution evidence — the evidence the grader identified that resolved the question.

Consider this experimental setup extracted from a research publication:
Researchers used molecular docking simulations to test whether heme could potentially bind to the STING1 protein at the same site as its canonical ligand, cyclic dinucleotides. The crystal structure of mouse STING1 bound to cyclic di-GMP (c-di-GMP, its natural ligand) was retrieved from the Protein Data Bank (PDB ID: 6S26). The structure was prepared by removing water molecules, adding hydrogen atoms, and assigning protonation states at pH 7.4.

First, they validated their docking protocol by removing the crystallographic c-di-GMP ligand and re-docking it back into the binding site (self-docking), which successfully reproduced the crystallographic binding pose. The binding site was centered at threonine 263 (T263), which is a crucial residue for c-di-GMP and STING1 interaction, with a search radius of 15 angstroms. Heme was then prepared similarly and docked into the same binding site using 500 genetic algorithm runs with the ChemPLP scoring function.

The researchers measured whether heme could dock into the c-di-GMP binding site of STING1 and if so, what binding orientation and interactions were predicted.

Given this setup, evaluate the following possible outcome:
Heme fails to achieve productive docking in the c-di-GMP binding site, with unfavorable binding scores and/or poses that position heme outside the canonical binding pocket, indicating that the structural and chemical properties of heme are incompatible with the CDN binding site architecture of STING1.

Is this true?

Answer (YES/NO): NO